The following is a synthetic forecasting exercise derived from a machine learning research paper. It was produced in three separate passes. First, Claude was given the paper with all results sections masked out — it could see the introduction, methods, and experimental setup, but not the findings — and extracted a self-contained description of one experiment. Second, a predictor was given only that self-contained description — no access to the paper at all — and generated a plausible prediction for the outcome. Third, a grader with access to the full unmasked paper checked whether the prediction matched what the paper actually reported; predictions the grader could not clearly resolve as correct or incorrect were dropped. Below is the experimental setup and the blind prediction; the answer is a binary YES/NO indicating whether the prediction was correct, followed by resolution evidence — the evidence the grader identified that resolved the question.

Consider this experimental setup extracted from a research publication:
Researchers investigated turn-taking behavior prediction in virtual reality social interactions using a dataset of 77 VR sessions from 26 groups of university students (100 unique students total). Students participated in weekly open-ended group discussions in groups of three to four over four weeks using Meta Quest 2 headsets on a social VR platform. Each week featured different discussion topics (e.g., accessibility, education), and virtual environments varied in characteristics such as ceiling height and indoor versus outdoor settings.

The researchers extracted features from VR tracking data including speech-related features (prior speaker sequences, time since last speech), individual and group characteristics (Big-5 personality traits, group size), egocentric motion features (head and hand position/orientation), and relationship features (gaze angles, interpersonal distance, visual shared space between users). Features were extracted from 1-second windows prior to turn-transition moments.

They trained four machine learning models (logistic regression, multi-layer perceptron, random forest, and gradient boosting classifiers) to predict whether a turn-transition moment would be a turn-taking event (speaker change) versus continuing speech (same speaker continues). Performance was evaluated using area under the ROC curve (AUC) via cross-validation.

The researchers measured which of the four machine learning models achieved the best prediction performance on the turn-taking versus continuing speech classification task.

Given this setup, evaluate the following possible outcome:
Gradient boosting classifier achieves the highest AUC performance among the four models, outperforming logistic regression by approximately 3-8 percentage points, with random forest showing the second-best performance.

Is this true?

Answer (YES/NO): YES